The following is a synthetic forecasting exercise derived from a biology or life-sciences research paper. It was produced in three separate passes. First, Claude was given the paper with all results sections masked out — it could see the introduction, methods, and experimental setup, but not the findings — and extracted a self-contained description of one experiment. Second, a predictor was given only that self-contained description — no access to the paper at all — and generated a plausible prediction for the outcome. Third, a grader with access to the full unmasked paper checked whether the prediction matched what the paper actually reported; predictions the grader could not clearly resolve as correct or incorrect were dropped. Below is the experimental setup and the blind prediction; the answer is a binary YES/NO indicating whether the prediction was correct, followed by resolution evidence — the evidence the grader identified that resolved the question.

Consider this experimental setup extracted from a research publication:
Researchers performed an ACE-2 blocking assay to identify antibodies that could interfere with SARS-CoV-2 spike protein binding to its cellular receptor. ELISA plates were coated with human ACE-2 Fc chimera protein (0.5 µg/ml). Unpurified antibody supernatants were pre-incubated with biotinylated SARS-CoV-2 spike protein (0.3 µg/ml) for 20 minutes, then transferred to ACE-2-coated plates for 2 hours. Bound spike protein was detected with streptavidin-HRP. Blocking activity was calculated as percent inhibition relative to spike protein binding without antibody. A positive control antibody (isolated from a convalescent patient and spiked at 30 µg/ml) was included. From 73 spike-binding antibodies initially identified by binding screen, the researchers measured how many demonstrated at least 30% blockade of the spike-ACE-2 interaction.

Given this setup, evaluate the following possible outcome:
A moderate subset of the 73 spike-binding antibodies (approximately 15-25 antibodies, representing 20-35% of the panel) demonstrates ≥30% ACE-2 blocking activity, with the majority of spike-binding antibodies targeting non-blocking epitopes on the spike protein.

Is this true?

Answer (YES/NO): NO